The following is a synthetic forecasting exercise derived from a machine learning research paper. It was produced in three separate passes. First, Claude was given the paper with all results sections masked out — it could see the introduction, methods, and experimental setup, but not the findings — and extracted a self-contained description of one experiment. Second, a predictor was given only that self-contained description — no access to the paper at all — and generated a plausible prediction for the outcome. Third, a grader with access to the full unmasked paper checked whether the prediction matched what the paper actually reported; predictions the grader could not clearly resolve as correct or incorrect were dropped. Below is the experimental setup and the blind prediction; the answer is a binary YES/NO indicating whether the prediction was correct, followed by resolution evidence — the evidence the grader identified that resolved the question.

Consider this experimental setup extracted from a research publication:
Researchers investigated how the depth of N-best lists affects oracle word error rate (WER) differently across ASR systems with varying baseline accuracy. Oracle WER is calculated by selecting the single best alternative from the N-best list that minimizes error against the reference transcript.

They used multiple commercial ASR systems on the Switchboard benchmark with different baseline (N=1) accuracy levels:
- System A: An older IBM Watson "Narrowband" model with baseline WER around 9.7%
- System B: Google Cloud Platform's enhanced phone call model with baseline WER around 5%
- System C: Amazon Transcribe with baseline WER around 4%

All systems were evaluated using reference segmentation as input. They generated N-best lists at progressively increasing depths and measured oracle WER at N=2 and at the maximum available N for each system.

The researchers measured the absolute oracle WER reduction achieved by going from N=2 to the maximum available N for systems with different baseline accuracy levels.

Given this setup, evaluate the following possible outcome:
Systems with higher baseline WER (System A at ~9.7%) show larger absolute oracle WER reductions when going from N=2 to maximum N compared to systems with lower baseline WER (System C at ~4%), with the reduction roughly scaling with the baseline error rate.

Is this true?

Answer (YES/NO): YES